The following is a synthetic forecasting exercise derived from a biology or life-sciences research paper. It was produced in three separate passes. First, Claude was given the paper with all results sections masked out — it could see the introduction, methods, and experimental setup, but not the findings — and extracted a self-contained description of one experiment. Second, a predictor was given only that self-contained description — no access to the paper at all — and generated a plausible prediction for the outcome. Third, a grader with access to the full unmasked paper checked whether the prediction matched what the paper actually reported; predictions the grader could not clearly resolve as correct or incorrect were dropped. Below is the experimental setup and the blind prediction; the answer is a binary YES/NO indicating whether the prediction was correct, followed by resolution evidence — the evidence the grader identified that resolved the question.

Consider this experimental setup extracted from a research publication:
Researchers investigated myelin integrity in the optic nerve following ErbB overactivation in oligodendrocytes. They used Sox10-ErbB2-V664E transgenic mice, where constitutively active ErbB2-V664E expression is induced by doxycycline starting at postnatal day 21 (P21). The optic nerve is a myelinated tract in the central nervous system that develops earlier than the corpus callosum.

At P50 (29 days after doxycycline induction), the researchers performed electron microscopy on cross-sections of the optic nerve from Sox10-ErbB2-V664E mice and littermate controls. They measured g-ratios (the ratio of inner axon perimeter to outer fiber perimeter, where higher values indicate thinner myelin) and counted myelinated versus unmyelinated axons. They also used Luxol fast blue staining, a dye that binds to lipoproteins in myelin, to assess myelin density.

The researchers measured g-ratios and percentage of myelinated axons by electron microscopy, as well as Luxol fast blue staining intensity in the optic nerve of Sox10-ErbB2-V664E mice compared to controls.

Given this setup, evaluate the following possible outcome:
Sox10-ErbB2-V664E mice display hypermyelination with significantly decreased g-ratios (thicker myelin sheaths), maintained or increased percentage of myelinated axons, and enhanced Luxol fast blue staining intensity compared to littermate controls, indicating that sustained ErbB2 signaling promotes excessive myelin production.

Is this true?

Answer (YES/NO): NO